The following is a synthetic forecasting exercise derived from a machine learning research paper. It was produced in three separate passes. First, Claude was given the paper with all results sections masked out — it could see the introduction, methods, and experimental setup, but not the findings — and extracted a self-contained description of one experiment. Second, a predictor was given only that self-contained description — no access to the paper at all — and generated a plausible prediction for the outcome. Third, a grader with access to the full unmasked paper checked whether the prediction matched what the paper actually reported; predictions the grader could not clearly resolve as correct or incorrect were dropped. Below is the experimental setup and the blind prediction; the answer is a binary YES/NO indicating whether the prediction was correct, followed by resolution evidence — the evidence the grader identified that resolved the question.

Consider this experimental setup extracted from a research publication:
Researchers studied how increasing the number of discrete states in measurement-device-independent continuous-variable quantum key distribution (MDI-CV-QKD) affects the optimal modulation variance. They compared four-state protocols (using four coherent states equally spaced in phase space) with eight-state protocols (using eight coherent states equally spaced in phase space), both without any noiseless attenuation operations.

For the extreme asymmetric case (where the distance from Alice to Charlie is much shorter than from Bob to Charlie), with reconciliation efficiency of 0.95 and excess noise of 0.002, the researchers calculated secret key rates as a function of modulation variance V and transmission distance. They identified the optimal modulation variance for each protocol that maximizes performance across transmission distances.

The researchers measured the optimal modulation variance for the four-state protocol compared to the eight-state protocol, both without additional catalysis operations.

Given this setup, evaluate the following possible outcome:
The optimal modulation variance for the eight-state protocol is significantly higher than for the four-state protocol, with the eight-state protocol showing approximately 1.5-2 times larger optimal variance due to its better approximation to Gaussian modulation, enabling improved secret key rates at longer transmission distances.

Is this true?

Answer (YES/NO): NO